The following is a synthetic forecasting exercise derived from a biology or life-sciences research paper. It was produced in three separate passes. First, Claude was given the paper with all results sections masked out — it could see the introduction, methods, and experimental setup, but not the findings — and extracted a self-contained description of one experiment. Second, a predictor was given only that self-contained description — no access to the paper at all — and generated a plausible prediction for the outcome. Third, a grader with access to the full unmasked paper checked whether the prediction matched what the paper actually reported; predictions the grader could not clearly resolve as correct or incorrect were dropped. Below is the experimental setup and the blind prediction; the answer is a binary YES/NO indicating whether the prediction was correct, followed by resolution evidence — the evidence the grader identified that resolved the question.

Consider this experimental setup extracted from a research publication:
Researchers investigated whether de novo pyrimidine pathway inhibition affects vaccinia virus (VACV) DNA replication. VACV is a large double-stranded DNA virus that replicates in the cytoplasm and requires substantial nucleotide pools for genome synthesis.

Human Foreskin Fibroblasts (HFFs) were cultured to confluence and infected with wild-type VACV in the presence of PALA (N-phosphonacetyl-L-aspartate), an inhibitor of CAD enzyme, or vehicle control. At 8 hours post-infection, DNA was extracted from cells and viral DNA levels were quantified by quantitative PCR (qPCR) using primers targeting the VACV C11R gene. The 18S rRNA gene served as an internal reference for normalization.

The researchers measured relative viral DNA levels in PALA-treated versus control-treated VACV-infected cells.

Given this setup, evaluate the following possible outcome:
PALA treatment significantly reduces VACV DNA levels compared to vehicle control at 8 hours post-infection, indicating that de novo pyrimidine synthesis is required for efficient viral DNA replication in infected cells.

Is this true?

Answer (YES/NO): YES